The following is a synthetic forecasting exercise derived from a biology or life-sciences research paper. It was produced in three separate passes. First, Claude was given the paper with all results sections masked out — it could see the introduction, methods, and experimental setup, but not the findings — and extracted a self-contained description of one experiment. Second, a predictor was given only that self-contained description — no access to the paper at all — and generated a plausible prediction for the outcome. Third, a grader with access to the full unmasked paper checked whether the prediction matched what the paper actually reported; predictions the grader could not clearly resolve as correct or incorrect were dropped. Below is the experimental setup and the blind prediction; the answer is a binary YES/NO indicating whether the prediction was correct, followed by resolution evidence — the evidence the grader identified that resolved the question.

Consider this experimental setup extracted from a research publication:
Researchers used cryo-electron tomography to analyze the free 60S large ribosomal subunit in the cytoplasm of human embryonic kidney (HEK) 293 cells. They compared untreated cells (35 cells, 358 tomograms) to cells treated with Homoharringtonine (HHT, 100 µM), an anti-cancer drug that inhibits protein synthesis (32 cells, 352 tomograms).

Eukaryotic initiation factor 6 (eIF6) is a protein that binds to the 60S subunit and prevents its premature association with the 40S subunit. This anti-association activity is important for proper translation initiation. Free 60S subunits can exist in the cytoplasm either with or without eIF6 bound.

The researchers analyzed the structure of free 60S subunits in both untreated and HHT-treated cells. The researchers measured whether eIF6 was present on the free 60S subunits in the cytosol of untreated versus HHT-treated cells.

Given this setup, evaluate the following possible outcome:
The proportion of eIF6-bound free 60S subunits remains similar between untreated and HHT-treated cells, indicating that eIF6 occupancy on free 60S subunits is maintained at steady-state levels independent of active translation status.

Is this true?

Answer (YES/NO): NO